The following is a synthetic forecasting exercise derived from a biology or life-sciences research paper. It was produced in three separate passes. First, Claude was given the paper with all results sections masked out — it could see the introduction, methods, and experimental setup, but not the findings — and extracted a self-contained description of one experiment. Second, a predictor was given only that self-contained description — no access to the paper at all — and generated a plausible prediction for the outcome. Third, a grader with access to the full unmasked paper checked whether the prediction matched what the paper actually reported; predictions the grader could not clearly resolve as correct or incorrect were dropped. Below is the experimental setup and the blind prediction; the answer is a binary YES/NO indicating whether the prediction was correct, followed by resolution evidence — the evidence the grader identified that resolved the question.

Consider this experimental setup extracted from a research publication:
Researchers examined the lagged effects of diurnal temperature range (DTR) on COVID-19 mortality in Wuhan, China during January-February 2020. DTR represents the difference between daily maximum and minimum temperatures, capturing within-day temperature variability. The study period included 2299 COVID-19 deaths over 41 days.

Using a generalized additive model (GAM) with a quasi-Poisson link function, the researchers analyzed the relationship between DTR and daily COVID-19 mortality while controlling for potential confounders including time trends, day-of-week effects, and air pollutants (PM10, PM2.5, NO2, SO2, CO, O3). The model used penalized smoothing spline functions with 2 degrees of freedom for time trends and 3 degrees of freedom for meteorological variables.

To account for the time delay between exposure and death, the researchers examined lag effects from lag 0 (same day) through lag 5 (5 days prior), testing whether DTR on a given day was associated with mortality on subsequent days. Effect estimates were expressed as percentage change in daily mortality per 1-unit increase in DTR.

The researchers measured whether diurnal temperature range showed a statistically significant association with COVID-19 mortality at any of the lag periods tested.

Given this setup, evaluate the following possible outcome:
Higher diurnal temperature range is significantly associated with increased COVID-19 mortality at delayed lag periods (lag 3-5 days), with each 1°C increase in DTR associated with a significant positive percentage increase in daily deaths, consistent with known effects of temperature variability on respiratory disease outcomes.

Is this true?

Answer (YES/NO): NO